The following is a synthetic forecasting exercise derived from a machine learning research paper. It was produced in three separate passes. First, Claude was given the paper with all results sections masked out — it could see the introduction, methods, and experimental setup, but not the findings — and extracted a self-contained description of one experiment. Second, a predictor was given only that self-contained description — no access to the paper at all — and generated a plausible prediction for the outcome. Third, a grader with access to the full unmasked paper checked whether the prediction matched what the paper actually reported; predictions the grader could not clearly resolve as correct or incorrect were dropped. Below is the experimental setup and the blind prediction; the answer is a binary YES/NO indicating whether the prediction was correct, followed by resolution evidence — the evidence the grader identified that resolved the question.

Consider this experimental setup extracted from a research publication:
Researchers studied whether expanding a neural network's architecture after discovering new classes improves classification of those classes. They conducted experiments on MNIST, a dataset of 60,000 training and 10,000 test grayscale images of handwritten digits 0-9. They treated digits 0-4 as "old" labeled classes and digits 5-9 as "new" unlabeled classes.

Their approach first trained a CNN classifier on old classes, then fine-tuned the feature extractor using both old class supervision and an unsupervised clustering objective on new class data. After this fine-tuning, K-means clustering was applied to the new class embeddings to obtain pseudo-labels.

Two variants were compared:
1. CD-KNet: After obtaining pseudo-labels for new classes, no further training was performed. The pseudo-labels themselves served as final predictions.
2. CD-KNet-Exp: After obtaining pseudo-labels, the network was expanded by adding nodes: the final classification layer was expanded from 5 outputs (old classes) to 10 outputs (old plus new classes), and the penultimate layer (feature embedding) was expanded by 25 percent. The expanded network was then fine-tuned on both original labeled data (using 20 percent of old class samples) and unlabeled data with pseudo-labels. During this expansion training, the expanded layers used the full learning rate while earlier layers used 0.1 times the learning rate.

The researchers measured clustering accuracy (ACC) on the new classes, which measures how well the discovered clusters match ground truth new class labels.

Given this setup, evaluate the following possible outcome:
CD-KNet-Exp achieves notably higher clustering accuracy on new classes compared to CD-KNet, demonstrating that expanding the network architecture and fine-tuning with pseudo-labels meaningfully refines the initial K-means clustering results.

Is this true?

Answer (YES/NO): YES